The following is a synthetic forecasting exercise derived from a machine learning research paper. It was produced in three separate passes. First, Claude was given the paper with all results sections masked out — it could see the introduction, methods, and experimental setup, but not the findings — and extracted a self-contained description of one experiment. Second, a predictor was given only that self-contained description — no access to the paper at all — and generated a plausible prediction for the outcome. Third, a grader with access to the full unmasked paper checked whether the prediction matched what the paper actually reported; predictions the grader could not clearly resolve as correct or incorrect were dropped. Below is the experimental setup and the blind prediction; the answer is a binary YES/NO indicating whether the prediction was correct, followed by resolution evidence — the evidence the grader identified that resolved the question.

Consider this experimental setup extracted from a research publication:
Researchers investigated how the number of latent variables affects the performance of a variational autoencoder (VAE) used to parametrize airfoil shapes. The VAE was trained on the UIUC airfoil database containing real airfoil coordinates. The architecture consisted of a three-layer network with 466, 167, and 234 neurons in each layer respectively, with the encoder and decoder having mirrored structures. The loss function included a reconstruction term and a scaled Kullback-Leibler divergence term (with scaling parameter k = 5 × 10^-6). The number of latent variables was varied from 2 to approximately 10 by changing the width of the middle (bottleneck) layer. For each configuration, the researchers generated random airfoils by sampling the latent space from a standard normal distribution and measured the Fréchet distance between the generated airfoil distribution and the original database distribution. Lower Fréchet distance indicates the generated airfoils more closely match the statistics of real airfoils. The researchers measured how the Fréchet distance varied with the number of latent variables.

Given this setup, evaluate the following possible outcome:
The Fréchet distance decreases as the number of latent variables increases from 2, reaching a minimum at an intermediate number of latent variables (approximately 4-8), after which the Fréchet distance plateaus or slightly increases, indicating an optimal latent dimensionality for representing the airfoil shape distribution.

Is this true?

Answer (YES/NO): YES